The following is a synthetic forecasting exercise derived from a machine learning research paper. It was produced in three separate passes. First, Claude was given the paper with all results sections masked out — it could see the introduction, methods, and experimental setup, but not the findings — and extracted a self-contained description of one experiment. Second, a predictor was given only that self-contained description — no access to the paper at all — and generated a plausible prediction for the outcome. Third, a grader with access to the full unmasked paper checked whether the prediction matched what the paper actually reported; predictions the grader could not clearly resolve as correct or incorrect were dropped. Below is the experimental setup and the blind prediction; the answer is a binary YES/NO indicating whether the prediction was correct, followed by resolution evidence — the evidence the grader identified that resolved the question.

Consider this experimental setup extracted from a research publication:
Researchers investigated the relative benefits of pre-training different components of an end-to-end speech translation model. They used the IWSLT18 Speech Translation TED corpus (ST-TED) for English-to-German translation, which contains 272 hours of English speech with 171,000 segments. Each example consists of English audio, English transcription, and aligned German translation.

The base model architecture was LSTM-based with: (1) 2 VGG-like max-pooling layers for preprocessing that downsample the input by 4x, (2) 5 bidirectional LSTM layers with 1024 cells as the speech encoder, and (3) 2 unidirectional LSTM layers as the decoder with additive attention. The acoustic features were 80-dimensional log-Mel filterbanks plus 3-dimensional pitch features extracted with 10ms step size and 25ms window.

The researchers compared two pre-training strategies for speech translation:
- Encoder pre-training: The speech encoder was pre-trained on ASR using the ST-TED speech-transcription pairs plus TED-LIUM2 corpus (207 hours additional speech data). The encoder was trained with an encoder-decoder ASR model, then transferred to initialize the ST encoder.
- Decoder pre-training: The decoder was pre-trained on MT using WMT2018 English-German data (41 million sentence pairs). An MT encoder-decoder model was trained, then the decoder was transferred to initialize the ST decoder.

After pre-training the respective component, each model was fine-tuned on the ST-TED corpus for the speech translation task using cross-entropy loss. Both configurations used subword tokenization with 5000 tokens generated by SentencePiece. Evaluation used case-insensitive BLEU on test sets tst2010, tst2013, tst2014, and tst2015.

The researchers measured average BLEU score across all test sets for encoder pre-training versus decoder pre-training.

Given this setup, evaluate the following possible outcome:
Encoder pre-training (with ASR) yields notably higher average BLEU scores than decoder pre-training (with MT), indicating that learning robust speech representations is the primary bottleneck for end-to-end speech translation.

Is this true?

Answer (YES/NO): YES